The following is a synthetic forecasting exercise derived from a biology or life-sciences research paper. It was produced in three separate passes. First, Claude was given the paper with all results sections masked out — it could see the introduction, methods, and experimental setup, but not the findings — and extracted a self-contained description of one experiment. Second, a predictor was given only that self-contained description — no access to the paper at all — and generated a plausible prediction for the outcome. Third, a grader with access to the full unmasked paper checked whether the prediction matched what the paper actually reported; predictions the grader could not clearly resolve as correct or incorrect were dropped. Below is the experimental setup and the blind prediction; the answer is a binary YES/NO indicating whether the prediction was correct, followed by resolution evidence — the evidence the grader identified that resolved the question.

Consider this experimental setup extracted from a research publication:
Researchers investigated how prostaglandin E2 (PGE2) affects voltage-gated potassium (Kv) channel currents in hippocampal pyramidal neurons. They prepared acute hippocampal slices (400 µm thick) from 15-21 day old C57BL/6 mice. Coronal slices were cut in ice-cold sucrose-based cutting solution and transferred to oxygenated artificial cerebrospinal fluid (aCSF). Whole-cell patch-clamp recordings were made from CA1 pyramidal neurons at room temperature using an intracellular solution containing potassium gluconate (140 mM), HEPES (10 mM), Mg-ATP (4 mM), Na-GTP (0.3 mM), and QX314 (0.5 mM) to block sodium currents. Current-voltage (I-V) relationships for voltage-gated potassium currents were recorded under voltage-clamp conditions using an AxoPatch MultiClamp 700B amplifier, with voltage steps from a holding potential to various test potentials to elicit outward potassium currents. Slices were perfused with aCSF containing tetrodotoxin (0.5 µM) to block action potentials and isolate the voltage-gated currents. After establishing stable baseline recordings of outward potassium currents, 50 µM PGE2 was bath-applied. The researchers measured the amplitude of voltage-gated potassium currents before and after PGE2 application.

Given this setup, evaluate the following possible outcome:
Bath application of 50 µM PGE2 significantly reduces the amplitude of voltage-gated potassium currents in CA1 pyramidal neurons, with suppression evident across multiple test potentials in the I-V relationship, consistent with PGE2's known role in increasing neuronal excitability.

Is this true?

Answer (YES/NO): YES